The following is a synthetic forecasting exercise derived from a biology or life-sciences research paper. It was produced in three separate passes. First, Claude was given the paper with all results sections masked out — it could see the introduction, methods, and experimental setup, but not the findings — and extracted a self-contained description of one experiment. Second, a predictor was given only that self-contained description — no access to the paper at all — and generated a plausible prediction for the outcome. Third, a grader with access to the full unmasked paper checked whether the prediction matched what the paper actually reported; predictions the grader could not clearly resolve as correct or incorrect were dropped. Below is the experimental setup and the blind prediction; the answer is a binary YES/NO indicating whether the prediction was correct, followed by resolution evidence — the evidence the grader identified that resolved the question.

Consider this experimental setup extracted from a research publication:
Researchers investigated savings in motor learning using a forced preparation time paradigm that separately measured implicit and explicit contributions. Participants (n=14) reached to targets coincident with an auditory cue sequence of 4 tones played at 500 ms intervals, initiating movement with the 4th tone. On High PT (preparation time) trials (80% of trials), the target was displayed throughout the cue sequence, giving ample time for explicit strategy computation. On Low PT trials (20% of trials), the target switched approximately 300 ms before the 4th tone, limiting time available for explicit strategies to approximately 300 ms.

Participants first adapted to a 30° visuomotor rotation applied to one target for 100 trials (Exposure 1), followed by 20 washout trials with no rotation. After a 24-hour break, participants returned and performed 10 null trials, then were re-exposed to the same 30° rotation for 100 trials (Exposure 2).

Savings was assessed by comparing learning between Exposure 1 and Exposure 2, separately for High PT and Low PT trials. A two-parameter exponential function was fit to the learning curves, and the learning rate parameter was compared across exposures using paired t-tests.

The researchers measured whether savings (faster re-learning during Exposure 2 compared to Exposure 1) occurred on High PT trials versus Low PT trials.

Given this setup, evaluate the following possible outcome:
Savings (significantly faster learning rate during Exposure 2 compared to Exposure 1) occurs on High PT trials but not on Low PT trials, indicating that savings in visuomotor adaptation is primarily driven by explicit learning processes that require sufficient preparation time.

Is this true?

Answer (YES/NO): YES